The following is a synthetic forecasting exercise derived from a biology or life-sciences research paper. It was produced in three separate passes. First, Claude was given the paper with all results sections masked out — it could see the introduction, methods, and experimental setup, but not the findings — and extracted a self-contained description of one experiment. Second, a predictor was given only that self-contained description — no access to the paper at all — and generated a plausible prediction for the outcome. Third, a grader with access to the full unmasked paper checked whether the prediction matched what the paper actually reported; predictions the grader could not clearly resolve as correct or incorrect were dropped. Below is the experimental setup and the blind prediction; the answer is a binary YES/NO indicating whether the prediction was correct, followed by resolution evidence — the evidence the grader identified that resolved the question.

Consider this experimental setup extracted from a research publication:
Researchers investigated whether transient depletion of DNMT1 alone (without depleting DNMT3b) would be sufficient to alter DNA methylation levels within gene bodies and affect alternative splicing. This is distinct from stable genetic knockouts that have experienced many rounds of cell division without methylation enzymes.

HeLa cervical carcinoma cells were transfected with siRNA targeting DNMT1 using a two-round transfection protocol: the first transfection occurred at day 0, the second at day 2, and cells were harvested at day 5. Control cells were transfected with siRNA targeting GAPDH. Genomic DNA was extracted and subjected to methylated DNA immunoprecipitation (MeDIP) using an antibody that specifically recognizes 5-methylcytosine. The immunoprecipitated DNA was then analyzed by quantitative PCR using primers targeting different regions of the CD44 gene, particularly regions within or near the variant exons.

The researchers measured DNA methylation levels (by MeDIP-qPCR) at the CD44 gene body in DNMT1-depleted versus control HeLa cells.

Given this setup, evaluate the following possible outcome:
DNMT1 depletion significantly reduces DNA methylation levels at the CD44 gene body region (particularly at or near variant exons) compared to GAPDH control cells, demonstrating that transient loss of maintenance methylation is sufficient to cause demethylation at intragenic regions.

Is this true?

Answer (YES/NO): YES